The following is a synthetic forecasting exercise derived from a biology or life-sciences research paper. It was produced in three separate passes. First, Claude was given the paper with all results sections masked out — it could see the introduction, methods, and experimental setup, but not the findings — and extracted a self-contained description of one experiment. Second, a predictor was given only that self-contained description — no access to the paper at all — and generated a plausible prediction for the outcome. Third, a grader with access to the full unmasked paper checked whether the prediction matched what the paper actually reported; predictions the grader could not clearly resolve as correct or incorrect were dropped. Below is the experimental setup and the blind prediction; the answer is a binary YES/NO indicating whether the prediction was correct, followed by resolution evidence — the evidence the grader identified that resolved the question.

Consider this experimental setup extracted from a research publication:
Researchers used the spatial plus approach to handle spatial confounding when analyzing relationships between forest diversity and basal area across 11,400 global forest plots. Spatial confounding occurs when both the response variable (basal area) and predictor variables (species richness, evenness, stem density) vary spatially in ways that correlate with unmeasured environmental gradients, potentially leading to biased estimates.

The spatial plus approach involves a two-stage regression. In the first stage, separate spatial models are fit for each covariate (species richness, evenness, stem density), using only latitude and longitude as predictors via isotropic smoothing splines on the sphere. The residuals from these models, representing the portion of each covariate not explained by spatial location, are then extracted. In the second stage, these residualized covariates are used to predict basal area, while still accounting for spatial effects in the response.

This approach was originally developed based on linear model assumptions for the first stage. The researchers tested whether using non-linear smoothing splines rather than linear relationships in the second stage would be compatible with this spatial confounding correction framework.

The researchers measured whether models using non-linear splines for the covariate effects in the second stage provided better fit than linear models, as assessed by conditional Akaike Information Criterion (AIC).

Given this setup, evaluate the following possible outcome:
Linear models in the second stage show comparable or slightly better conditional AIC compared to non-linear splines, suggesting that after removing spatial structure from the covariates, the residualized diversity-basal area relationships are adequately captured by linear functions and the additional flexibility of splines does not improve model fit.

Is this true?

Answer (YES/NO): NO